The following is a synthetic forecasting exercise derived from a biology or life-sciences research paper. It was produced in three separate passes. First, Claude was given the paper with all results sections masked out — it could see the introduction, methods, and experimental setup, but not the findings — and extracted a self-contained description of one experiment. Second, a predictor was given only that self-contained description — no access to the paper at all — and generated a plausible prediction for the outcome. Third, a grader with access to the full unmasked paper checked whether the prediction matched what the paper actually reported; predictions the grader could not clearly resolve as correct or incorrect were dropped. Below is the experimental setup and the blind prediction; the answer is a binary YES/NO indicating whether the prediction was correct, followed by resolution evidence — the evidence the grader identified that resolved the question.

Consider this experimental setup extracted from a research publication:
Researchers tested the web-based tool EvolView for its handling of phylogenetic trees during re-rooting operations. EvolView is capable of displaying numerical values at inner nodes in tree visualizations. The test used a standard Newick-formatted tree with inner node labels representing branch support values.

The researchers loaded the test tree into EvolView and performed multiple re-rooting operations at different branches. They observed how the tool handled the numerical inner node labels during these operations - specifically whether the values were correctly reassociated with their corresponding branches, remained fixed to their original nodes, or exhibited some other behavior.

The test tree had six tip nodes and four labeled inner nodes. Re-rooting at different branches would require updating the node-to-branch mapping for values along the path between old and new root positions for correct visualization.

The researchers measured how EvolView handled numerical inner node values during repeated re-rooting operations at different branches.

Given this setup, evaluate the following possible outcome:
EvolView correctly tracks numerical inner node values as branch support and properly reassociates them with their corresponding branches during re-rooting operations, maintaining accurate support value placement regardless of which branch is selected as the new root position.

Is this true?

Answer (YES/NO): NO